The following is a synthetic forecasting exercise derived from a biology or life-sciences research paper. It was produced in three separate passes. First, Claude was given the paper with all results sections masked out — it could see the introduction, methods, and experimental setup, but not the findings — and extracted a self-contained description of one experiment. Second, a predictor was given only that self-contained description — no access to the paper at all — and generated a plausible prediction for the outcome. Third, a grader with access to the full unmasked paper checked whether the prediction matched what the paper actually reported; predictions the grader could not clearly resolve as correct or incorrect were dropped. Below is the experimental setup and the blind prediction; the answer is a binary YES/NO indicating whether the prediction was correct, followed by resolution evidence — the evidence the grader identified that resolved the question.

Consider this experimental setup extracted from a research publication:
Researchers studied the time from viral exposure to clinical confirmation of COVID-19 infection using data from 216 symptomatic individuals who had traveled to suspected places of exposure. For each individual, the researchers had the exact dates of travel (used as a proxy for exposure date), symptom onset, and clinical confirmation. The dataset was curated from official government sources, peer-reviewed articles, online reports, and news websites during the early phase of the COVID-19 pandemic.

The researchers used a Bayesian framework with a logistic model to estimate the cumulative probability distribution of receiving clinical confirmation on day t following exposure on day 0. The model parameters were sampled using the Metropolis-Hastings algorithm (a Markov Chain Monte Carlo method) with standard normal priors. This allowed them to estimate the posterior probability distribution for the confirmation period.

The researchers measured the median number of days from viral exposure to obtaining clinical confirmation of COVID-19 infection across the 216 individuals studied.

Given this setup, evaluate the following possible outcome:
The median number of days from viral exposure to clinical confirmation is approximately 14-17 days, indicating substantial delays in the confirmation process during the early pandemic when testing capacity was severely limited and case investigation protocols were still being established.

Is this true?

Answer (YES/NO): NO